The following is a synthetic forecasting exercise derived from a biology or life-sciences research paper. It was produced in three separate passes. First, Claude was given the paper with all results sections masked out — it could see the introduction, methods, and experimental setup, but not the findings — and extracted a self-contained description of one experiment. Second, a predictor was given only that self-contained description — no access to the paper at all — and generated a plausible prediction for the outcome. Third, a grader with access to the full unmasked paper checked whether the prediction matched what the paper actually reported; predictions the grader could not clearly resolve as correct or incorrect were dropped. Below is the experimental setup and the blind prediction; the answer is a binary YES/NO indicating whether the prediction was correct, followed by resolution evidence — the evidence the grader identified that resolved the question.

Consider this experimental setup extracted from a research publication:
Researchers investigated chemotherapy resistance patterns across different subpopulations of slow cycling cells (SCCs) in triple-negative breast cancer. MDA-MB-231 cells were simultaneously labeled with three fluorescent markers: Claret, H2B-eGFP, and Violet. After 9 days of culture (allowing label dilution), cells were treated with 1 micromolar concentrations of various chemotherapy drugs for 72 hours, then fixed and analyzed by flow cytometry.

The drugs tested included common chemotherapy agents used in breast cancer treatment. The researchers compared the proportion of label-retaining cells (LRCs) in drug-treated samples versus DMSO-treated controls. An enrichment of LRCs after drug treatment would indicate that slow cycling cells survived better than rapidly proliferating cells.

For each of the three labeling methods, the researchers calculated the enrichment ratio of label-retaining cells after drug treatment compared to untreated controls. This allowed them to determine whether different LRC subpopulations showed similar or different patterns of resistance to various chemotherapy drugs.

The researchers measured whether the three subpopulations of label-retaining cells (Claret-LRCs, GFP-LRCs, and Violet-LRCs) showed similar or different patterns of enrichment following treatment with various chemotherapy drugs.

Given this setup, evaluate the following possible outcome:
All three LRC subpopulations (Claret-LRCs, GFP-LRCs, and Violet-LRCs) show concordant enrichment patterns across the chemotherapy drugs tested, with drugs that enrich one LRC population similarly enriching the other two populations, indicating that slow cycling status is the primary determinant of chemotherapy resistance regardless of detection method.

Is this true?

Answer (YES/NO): NO